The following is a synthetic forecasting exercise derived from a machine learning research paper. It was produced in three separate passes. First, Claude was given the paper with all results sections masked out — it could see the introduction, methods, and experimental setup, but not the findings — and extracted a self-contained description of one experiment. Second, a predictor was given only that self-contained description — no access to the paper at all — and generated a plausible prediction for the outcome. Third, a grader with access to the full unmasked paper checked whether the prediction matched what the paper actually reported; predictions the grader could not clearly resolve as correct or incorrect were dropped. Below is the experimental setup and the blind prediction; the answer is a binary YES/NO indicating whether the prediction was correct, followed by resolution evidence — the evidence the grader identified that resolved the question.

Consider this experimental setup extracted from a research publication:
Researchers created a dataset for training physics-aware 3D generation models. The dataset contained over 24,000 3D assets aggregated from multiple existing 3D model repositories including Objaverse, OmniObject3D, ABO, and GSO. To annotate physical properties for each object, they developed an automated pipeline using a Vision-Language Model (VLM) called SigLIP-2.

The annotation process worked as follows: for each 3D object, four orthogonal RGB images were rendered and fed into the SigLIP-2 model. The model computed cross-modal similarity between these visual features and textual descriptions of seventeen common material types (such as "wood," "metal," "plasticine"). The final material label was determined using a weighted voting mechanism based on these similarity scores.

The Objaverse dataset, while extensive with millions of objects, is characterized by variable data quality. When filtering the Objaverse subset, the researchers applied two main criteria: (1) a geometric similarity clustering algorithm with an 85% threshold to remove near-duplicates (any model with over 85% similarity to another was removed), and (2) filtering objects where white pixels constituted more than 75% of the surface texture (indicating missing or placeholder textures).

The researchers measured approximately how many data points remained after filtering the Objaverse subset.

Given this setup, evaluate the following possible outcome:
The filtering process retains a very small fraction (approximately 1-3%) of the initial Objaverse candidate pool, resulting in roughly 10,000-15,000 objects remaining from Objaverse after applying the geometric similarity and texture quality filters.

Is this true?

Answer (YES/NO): YES